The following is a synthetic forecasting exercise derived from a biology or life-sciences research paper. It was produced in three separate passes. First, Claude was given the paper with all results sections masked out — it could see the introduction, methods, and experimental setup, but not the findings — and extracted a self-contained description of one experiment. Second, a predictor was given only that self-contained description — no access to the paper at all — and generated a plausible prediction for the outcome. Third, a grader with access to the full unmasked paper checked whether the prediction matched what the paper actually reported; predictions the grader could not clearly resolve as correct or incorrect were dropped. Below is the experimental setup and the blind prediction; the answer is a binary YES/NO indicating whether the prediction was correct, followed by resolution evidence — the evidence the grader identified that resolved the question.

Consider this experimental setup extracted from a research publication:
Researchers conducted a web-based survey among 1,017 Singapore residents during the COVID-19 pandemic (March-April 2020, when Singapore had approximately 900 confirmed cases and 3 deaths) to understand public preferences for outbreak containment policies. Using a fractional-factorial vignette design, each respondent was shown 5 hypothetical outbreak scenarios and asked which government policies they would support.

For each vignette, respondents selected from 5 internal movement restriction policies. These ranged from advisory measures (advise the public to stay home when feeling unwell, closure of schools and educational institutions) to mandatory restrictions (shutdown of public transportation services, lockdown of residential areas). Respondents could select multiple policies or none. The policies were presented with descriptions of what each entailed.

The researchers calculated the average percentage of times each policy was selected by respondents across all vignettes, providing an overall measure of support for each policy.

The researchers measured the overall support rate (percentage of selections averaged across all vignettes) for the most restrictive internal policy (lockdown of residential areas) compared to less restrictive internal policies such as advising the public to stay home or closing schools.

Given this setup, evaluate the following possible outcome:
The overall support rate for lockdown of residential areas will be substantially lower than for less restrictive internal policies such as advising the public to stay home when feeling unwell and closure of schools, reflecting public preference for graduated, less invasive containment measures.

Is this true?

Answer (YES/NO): YES